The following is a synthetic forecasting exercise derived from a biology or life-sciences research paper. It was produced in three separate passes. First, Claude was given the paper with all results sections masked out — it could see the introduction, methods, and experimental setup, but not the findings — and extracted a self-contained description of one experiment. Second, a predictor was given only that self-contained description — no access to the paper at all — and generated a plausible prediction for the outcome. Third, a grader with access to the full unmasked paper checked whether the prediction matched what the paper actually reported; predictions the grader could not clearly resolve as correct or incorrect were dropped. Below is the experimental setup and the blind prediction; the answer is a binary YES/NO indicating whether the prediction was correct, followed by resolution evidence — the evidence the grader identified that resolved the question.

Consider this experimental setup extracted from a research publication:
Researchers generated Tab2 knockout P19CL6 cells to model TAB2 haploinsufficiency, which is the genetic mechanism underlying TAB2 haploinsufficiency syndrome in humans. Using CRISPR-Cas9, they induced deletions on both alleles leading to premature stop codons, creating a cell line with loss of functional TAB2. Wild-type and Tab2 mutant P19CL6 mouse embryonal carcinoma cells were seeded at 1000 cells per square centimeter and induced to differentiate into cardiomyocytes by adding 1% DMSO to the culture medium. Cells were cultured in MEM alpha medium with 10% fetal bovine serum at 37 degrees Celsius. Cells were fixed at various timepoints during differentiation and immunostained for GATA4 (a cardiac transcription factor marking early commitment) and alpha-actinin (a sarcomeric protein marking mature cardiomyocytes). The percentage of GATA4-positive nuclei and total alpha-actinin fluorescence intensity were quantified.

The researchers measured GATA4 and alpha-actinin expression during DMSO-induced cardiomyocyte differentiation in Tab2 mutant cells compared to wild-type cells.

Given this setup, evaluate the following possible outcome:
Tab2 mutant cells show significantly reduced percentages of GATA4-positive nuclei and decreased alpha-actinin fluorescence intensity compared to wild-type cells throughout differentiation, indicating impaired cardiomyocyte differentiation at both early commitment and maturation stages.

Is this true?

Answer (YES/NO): YES